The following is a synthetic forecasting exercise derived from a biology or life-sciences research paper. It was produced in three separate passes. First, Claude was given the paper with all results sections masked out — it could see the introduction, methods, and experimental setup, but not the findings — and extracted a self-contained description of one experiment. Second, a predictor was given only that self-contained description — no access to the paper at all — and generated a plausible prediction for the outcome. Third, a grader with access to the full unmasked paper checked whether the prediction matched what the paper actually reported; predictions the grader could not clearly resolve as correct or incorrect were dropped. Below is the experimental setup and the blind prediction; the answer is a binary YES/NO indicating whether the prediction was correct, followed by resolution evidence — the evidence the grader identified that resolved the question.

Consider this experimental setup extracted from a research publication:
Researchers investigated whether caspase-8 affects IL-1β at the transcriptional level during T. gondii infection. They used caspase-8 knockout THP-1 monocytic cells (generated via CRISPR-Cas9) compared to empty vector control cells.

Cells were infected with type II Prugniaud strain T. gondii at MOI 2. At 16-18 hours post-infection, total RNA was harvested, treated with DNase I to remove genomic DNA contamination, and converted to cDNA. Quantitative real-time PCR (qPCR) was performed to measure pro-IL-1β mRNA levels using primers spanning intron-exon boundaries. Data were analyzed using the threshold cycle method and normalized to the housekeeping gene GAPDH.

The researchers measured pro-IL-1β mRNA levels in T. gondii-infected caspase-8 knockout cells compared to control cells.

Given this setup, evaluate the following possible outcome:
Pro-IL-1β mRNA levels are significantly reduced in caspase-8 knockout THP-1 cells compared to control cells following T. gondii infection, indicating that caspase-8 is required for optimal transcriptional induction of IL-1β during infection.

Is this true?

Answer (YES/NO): NO